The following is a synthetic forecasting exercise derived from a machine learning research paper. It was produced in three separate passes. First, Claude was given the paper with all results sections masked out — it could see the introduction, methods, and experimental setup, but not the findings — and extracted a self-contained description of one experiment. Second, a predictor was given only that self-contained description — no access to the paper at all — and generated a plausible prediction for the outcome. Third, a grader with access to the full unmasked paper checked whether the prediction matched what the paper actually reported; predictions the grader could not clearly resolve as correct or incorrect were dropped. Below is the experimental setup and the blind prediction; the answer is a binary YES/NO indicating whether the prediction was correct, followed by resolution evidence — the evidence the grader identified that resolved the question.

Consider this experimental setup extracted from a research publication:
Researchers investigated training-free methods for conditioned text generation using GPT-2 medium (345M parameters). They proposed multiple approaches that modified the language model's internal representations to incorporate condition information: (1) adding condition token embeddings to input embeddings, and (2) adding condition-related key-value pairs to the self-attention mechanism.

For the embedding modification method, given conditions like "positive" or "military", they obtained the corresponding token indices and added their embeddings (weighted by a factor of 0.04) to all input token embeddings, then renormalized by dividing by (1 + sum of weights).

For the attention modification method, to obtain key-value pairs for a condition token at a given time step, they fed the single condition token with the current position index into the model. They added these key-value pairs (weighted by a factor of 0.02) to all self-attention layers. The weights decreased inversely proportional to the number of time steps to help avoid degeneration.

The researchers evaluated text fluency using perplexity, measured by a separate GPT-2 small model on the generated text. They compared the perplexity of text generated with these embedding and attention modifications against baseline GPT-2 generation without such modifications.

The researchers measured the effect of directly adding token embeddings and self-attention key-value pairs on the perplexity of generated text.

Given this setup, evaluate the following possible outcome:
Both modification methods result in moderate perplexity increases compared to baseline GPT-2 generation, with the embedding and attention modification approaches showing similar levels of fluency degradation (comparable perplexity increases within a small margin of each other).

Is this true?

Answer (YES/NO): NO